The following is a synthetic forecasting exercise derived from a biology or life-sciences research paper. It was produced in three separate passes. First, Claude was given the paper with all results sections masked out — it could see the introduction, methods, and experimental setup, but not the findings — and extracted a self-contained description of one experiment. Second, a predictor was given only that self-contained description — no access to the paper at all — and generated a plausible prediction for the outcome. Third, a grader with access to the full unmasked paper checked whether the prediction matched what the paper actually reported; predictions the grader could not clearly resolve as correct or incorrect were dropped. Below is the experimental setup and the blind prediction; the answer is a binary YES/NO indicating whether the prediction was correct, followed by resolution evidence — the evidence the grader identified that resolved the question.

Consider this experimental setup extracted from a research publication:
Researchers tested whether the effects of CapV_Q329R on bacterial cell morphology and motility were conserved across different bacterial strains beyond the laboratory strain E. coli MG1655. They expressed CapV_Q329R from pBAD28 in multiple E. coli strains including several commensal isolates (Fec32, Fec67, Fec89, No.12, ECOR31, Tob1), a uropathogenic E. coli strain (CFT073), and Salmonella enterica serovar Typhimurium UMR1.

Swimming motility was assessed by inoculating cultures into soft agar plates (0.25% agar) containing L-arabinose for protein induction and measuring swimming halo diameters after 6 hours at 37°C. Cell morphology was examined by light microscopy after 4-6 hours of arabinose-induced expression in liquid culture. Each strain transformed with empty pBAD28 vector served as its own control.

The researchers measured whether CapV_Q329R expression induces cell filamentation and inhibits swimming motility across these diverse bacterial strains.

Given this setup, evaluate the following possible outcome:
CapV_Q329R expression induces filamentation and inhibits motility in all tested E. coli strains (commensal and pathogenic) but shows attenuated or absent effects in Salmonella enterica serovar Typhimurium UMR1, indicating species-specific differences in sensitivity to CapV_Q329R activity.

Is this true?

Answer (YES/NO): NO